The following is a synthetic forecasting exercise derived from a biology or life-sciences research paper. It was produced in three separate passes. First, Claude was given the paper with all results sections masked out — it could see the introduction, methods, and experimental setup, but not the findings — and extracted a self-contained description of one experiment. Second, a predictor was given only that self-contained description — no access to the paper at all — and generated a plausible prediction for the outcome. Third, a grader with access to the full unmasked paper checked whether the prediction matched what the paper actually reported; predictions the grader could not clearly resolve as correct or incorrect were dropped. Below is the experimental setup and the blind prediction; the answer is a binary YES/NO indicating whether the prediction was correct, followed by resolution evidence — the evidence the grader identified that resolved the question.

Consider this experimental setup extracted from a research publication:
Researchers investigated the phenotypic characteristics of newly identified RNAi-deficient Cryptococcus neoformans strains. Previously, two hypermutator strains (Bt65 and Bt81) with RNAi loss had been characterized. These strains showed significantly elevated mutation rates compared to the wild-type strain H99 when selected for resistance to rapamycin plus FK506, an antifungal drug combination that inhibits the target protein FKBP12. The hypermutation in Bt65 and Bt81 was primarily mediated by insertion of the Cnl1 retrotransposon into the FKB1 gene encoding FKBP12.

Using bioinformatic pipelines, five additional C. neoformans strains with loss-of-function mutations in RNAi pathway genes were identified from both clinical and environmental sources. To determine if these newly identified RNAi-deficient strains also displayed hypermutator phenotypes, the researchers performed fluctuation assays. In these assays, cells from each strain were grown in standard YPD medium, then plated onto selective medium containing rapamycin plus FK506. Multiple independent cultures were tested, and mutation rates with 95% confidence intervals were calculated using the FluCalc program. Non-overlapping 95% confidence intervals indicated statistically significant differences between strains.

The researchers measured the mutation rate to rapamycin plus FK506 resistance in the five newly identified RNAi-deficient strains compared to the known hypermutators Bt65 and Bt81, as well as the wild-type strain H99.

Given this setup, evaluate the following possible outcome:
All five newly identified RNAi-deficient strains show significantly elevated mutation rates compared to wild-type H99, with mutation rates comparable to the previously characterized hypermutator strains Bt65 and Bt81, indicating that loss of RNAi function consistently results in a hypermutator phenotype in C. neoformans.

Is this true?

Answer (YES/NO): NO